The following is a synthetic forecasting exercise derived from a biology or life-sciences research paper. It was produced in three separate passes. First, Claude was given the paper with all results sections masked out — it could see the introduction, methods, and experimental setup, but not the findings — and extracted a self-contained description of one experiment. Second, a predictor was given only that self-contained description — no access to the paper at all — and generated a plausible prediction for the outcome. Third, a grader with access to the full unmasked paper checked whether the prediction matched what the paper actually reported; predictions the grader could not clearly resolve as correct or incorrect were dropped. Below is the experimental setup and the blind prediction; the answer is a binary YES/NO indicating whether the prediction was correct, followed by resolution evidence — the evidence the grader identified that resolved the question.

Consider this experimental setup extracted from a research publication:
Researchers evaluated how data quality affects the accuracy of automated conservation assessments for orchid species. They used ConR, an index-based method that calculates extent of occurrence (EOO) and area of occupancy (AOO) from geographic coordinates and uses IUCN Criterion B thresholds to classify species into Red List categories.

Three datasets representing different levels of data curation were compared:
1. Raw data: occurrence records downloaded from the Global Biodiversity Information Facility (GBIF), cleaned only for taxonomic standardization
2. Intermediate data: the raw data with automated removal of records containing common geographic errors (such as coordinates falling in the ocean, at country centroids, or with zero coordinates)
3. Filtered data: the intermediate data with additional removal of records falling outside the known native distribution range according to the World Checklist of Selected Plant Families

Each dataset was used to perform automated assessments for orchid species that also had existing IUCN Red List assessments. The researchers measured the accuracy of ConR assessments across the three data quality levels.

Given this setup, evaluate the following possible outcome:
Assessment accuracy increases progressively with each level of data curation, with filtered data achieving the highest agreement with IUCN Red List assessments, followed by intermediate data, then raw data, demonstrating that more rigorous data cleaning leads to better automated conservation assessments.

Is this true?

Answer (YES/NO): NO